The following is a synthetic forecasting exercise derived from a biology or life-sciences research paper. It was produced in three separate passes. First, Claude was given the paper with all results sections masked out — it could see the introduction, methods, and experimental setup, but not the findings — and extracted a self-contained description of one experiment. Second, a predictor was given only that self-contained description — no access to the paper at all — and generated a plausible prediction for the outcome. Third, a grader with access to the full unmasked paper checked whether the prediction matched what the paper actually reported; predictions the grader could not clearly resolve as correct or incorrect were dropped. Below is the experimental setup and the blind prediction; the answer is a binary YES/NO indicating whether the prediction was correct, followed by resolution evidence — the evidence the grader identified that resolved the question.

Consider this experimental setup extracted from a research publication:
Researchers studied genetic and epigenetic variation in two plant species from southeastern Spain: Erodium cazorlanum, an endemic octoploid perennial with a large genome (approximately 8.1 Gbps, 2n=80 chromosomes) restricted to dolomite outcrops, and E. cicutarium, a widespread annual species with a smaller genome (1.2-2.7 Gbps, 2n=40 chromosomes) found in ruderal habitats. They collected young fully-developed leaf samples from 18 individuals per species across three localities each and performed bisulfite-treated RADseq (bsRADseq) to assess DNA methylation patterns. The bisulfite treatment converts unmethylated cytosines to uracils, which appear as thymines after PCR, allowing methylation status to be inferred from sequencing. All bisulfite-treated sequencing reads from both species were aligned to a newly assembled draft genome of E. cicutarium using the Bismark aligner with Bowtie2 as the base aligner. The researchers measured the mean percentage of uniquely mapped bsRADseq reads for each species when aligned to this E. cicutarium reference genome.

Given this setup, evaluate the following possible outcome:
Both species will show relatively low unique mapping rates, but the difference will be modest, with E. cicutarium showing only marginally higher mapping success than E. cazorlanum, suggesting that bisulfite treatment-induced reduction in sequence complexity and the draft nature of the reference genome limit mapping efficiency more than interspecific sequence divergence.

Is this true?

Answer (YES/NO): NO